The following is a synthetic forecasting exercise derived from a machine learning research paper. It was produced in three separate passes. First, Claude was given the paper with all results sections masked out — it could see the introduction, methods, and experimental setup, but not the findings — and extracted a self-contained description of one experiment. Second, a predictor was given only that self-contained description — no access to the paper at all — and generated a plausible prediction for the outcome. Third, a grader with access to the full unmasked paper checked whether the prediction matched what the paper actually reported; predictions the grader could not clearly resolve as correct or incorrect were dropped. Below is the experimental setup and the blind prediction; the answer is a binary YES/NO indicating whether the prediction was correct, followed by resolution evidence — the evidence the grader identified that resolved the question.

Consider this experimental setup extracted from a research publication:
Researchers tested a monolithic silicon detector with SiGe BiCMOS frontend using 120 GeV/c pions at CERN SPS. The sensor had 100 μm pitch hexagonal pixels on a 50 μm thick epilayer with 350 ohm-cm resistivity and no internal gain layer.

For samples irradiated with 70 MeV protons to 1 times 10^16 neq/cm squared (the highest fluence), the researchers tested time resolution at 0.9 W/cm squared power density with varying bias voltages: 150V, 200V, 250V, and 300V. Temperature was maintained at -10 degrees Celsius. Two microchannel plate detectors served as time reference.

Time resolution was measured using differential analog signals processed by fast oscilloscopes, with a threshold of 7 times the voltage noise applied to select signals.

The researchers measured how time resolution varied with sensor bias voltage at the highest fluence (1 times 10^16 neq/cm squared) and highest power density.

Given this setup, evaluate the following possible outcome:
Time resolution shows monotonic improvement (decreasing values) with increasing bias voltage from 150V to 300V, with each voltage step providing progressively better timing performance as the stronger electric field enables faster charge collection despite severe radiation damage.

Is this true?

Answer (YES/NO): YES